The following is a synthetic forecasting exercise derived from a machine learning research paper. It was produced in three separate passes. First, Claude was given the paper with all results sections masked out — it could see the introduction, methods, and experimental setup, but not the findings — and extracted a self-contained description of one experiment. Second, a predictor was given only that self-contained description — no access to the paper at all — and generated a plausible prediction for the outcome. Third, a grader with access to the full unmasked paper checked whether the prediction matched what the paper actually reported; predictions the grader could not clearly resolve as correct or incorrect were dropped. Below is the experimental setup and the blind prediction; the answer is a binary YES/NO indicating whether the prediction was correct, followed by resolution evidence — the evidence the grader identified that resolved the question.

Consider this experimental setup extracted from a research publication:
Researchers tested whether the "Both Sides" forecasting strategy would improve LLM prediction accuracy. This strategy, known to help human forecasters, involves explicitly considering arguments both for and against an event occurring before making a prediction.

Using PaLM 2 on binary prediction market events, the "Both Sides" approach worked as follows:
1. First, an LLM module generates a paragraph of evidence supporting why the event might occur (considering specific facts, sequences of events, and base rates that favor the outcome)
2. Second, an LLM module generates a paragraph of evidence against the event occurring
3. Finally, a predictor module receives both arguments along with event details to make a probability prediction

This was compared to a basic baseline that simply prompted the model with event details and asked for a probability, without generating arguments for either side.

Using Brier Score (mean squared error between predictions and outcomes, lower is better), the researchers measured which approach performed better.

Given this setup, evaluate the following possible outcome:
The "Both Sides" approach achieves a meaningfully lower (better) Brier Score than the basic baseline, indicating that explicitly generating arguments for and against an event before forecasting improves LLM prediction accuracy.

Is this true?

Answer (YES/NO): NO